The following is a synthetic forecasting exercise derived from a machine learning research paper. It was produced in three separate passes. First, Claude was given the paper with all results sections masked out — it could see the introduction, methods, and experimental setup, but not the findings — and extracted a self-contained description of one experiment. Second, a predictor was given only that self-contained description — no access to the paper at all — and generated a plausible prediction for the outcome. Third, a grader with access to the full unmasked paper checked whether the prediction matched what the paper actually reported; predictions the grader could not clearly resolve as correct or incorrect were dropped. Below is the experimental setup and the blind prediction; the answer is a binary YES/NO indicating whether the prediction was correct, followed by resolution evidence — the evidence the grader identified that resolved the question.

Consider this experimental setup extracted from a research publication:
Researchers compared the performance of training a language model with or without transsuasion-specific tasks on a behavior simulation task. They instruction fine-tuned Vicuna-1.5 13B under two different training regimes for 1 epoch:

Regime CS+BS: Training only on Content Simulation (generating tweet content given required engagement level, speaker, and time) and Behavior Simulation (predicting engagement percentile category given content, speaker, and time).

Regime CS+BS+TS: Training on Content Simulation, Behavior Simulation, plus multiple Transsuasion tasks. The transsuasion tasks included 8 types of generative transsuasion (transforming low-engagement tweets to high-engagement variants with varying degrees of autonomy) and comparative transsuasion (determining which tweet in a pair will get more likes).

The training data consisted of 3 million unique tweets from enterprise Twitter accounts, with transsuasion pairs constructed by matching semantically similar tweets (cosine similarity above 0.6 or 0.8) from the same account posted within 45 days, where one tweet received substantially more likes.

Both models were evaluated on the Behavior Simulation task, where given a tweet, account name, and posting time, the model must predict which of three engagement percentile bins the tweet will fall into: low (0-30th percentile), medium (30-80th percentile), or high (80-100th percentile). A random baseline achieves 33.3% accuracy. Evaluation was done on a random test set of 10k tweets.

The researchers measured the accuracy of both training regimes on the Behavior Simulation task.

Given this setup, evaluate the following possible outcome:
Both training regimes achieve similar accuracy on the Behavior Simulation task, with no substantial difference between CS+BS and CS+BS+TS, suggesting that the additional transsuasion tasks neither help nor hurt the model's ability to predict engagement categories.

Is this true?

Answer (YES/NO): YES